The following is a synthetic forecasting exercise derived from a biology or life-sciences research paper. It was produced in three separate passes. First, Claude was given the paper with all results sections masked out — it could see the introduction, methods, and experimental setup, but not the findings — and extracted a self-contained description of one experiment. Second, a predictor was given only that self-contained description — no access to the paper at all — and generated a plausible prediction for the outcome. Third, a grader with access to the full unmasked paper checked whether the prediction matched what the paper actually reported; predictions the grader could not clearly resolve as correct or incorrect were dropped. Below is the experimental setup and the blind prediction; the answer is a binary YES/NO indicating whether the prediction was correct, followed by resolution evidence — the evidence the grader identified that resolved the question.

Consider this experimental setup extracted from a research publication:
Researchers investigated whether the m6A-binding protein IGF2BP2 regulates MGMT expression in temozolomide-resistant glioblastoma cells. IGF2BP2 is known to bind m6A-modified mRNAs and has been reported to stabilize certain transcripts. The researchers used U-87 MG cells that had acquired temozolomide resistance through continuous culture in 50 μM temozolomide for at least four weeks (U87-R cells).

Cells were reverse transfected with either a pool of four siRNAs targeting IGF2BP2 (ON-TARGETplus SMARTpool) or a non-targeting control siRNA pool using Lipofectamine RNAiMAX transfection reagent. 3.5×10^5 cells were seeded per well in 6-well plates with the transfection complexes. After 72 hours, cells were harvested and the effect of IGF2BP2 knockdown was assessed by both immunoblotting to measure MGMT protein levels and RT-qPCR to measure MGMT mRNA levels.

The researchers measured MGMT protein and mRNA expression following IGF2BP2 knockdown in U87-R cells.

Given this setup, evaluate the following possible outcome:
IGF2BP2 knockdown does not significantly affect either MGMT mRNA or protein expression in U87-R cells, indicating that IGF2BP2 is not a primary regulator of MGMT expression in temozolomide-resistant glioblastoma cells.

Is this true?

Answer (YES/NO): NO